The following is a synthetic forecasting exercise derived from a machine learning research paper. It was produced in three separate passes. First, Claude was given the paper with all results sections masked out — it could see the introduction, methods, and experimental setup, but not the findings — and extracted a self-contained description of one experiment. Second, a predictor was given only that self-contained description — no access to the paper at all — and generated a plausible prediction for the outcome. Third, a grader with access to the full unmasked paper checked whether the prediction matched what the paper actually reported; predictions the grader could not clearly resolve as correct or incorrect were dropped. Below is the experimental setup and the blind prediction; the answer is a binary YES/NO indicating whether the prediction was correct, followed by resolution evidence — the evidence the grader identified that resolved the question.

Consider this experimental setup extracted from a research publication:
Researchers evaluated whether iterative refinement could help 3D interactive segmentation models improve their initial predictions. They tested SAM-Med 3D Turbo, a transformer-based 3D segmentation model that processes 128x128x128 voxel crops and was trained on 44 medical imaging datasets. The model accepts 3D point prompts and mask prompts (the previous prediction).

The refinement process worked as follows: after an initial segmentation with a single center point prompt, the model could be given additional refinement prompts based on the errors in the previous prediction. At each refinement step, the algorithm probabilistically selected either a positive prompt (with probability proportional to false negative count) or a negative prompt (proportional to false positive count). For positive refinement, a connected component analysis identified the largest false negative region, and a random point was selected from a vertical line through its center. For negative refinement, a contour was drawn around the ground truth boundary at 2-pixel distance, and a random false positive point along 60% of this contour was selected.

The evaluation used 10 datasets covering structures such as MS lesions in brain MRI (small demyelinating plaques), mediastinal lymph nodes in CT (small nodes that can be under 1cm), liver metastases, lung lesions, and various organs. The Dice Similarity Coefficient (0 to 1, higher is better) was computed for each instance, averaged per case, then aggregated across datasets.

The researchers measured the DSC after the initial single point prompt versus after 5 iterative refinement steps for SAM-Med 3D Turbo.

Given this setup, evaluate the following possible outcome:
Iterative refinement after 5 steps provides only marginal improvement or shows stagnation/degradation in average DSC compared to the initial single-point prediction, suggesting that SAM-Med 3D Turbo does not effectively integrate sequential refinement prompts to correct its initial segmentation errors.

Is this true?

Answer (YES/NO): NO